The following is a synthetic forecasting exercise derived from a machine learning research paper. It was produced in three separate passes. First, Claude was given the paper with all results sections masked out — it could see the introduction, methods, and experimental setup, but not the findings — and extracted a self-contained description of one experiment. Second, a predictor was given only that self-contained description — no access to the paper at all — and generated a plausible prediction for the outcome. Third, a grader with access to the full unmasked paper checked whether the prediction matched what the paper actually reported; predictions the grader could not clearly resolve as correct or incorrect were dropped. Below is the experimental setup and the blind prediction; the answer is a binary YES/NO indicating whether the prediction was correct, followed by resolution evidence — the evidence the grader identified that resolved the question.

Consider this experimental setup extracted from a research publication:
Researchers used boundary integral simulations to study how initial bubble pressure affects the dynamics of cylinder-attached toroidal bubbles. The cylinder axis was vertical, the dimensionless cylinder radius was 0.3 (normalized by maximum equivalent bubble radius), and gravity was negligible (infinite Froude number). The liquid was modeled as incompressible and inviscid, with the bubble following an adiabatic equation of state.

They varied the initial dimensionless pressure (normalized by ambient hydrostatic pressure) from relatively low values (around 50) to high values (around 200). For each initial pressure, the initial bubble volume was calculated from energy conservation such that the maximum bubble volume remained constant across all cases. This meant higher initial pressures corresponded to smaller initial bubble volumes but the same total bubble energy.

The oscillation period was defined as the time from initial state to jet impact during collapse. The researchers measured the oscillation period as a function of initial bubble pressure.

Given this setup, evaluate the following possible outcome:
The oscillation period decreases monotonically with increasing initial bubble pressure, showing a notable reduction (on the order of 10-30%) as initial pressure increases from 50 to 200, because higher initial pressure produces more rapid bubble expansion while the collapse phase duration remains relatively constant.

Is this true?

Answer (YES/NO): NO